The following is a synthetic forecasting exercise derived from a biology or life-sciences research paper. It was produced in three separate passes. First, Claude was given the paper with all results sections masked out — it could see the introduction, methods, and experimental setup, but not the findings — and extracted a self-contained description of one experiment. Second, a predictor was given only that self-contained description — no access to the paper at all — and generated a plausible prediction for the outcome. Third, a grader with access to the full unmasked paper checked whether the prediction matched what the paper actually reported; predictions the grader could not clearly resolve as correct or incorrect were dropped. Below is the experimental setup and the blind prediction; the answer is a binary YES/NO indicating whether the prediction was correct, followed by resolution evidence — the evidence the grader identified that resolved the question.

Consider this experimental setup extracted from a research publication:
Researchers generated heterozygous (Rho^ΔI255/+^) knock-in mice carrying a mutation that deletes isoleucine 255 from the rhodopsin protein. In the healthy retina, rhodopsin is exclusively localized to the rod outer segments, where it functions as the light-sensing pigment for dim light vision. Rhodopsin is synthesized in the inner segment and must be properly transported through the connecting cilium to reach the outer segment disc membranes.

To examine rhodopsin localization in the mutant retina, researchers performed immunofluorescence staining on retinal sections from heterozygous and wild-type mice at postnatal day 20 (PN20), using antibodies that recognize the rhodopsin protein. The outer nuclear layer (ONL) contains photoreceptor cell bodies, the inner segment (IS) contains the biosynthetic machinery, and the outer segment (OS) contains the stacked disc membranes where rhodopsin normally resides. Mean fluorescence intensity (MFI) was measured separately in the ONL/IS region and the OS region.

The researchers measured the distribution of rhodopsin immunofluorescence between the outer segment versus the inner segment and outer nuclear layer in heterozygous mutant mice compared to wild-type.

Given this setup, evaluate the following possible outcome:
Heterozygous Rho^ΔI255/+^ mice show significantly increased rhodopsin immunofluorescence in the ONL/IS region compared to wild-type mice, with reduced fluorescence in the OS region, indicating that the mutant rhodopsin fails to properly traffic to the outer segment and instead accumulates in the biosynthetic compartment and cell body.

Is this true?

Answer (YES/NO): YES